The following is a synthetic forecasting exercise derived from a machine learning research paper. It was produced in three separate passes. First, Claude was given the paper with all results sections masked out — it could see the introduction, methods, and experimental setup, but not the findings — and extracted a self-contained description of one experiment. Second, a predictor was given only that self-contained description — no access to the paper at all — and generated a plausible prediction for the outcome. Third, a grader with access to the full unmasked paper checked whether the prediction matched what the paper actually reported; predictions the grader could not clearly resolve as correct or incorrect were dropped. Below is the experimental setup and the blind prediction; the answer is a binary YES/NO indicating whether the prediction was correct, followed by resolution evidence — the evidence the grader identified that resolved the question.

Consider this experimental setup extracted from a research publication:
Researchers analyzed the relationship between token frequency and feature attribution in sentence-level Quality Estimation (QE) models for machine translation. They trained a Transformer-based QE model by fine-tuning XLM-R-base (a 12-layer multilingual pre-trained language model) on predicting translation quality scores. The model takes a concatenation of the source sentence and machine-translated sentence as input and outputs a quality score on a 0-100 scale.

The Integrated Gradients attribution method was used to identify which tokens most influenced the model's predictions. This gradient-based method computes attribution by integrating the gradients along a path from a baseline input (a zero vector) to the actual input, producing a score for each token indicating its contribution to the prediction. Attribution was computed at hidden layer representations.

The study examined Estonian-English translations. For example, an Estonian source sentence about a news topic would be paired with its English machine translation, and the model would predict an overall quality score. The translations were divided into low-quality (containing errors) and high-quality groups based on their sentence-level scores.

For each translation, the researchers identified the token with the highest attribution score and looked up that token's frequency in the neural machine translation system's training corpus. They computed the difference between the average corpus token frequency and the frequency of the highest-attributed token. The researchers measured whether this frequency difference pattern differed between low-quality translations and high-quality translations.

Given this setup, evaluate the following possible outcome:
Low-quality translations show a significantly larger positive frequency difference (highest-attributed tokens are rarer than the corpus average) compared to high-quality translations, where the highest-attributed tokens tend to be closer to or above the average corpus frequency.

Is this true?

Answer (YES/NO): YES